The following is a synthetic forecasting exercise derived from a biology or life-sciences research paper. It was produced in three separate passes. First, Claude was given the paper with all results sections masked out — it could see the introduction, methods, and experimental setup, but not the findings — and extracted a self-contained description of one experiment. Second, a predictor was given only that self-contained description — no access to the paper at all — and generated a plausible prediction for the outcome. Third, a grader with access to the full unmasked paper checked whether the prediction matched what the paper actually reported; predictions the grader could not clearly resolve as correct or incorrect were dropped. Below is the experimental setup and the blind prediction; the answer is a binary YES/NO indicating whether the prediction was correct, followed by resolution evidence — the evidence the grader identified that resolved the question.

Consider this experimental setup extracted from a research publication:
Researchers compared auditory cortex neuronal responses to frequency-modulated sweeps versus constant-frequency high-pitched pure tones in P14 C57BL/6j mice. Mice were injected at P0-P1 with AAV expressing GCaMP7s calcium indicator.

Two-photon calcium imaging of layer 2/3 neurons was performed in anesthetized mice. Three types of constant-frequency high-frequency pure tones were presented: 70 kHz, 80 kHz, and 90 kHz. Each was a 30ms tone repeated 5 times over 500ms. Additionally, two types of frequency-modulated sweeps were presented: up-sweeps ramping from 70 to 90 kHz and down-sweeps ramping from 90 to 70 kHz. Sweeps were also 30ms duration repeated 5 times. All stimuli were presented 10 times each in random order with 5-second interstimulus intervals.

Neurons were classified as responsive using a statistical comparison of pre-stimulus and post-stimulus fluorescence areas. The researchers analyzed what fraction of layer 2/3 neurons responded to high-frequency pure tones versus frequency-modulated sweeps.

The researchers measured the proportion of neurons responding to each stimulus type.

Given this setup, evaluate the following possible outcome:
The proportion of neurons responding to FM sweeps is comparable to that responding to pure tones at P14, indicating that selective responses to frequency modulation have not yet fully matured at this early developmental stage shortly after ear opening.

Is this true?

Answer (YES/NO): YES